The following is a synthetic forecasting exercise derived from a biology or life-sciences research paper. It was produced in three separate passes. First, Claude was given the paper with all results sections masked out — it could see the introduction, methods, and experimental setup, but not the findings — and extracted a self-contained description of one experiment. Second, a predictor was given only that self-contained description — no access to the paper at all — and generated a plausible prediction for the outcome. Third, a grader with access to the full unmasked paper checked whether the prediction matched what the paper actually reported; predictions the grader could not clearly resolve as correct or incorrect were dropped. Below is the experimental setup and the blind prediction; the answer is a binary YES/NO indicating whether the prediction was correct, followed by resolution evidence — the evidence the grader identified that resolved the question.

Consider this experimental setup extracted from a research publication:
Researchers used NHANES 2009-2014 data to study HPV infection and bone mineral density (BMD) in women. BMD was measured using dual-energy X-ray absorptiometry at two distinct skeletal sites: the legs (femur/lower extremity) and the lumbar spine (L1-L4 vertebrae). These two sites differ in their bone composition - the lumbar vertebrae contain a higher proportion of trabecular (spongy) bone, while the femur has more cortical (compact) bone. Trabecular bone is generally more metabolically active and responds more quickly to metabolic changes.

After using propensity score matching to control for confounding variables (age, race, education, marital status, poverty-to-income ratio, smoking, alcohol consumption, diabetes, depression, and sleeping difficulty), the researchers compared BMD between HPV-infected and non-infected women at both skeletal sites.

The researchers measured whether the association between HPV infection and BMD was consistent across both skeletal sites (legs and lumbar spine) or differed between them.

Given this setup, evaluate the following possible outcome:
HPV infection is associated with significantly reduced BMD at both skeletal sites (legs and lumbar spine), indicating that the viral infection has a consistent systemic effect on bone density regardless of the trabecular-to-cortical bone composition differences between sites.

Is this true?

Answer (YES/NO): NO